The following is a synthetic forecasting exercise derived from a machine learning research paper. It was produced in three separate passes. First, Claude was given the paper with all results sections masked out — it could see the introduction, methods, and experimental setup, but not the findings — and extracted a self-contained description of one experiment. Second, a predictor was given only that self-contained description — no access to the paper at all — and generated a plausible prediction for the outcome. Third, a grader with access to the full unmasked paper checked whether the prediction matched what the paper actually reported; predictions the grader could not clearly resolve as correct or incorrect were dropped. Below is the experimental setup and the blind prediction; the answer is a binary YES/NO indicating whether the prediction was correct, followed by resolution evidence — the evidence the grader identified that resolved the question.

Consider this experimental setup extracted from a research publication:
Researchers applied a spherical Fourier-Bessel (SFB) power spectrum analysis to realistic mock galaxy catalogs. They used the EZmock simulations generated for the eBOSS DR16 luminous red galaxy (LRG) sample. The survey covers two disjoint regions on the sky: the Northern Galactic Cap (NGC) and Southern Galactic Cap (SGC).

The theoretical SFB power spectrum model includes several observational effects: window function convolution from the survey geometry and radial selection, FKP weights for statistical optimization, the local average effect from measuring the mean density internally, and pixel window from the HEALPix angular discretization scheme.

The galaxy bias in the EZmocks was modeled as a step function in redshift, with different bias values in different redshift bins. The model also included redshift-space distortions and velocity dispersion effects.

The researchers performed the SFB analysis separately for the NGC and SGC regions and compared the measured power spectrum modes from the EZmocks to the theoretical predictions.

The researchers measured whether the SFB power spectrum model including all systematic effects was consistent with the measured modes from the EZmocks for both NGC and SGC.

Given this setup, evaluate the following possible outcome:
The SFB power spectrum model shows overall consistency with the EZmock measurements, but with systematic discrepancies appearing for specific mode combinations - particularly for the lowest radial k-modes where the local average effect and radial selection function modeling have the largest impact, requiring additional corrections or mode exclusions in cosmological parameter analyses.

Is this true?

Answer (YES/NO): NO